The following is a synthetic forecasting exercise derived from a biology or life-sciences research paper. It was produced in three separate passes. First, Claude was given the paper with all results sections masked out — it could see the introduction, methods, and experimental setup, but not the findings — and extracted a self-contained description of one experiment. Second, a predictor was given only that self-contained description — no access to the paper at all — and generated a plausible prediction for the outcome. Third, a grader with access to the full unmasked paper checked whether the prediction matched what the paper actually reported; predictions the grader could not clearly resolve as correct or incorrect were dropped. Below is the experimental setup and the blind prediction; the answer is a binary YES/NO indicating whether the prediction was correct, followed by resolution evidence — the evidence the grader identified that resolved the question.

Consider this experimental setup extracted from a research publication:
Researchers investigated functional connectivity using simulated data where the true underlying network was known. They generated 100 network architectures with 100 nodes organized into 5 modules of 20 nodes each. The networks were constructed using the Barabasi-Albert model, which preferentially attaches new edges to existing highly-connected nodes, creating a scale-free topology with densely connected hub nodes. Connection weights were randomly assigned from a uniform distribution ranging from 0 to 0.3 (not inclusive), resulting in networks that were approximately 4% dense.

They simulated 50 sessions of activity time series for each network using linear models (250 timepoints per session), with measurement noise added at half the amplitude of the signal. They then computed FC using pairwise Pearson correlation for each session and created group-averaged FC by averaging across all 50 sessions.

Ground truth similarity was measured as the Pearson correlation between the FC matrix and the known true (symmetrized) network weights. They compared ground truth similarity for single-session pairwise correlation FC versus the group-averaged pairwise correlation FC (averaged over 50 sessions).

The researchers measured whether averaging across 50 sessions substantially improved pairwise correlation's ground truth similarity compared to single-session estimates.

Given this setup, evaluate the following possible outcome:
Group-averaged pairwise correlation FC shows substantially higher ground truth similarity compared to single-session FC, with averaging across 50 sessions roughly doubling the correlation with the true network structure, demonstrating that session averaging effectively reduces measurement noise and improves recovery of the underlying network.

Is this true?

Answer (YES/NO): NO